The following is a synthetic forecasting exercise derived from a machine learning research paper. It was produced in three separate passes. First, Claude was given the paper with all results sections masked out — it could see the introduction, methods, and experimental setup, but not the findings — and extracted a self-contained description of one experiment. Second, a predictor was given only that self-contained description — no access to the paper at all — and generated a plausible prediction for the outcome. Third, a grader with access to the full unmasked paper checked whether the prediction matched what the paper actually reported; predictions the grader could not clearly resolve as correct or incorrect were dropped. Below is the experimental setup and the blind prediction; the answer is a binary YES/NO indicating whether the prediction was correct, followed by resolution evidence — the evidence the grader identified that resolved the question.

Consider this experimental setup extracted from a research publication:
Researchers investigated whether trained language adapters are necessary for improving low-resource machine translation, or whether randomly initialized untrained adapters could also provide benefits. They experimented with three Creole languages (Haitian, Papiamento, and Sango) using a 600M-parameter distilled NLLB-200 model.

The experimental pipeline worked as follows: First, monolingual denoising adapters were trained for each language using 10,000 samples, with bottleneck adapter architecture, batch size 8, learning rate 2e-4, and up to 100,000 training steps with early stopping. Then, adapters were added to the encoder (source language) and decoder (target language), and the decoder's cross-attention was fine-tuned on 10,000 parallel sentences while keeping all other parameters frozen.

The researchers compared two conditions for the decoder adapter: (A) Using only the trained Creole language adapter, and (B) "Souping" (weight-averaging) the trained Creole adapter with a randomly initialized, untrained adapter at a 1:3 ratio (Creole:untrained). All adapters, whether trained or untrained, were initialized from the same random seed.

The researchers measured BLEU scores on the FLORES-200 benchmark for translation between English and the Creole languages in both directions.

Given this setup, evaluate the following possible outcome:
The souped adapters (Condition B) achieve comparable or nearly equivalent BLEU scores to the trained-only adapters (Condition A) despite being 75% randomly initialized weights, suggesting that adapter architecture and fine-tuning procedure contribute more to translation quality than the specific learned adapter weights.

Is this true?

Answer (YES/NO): NO